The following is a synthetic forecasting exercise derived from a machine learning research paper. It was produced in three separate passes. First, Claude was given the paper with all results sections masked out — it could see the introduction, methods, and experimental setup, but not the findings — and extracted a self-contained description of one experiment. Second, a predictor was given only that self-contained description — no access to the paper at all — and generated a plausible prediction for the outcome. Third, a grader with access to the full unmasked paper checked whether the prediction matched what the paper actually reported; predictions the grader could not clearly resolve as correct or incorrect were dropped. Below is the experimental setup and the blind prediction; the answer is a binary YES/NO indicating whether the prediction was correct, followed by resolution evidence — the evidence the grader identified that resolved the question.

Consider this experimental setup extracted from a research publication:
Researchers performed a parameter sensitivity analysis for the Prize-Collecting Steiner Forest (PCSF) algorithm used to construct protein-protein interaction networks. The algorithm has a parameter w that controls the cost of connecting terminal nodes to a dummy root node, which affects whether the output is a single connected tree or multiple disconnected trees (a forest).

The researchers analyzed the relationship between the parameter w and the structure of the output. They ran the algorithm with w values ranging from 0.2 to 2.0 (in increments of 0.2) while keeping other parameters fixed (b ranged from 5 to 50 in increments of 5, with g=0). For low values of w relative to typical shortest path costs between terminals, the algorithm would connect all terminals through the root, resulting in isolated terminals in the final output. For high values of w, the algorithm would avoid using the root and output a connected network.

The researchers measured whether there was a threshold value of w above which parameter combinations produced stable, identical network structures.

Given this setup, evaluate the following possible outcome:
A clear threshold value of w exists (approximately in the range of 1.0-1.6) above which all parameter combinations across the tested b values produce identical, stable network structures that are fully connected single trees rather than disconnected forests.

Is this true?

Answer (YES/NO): YES